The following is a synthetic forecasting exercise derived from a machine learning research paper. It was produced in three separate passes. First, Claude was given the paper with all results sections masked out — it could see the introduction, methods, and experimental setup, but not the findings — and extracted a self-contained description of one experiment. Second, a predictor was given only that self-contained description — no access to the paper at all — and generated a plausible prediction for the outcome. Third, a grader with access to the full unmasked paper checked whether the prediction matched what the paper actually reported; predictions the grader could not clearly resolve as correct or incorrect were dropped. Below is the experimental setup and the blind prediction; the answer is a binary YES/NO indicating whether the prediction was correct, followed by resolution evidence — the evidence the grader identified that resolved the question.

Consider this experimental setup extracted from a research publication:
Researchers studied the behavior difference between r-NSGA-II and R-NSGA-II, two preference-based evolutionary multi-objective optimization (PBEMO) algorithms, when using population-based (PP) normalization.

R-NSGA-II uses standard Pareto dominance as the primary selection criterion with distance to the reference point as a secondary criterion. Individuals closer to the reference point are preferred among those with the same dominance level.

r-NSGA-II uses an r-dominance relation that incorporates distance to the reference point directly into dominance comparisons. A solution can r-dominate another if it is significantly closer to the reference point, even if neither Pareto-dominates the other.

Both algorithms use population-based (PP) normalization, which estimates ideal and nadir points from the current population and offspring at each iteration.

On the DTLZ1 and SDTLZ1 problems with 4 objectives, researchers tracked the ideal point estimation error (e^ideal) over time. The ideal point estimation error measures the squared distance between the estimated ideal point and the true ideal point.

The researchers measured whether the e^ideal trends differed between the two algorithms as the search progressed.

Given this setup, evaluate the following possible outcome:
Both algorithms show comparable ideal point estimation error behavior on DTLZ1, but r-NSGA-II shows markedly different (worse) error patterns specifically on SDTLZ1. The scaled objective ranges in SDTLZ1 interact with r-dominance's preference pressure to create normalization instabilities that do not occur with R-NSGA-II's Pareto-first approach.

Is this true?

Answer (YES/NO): NO